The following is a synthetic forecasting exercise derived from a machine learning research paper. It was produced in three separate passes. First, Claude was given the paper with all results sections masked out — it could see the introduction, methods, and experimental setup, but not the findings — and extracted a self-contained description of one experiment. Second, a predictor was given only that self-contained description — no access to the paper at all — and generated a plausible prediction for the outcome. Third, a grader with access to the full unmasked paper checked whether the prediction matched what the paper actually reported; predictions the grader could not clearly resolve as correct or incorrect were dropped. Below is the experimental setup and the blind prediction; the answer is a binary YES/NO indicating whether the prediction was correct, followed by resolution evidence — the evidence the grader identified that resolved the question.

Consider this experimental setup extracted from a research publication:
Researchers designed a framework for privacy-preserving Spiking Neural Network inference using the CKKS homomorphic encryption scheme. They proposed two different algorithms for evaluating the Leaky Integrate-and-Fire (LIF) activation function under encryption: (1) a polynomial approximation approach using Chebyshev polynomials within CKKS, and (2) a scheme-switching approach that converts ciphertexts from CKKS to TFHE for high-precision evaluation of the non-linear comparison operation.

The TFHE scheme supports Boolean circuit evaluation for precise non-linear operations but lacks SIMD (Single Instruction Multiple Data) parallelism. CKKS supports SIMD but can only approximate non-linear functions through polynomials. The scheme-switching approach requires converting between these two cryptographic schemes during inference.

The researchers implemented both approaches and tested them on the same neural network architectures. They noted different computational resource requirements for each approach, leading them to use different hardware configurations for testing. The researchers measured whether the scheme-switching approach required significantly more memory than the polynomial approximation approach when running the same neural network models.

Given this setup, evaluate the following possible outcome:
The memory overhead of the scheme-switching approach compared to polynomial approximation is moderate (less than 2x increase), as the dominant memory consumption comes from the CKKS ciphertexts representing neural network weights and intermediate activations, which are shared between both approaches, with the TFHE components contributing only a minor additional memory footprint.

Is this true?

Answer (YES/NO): NO